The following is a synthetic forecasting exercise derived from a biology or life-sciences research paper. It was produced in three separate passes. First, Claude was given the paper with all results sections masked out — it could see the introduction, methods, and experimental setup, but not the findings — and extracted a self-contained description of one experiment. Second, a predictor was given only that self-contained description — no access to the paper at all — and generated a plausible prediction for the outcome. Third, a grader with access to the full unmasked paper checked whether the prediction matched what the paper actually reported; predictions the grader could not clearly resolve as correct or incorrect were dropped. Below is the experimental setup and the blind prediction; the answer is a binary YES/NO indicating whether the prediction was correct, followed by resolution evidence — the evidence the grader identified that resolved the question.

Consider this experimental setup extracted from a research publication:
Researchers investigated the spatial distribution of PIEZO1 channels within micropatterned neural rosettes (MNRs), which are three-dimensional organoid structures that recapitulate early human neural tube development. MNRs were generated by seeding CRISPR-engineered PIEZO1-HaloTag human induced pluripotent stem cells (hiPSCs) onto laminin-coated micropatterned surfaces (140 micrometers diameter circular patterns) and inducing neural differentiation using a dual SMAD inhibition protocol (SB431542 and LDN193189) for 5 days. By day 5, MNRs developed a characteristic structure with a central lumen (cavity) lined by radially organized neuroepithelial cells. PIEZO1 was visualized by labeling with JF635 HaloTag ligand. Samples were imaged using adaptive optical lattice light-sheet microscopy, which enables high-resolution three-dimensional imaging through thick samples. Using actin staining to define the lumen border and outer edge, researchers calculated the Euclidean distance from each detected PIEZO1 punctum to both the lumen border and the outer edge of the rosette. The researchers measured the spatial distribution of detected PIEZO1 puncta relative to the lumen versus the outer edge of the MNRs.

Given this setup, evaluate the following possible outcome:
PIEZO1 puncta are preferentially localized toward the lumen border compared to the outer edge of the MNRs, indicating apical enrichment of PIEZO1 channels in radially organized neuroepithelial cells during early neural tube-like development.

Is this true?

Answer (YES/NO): YES